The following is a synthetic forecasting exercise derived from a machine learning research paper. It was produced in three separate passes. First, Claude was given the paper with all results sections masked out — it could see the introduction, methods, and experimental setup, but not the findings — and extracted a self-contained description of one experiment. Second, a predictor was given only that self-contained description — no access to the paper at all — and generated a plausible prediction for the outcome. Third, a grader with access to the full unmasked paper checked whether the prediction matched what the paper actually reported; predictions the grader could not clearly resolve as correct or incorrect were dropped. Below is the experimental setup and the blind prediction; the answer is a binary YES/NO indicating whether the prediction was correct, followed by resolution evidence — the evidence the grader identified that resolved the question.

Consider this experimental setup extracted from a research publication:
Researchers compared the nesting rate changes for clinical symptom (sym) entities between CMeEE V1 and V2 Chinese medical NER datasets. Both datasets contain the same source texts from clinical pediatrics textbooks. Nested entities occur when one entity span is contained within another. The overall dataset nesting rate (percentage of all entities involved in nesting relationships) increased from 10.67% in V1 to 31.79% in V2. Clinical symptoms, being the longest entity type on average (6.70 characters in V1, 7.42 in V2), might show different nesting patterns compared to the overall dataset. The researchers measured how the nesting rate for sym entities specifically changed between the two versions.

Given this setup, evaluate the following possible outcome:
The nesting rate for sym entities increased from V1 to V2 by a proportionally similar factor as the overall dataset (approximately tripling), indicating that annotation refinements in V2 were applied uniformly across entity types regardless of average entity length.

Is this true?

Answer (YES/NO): NO